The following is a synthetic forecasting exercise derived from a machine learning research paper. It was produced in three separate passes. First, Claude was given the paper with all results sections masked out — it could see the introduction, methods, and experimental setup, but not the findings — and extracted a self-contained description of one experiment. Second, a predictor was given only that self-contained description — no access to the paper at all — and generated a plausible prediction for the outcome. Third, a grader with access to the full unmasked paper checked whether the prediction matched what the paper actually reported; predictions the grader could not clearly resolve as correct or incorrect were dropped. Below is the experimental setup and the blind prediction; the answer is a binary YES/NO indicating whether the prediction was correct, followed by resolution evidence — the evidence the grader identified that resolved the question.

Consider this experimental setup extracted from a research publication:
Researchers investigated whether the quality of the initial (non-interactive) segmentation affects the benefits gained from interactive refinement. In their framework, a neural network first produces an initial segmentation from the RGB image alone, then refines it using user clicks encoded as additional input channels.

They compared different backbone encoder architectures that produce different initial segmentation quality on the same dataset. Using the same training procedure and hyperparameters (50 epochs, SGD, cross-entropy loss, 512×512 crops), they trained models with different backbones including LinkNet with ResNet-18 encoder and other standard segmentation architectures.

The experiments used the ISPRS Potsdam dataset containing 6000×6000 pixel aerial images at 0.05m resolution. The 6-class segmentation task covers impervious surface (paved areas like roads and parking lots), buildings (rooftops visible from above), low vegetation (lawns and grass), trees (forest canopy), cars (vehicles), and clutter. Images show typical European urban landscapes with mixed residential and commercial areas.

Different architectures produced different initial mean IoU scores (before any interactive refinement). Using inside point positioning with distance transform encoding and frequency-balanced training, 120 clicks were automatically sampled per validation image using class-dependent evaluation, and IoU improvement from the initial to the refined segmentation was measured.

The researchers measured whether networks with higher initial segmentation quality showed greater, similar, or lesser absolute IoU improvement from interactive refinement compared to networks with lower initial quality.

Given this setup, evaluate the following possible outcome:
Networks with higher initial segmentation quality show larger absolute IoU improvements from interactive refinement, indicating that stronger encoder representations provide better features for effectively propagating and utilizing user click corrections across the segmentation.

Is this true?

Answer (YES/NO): NO